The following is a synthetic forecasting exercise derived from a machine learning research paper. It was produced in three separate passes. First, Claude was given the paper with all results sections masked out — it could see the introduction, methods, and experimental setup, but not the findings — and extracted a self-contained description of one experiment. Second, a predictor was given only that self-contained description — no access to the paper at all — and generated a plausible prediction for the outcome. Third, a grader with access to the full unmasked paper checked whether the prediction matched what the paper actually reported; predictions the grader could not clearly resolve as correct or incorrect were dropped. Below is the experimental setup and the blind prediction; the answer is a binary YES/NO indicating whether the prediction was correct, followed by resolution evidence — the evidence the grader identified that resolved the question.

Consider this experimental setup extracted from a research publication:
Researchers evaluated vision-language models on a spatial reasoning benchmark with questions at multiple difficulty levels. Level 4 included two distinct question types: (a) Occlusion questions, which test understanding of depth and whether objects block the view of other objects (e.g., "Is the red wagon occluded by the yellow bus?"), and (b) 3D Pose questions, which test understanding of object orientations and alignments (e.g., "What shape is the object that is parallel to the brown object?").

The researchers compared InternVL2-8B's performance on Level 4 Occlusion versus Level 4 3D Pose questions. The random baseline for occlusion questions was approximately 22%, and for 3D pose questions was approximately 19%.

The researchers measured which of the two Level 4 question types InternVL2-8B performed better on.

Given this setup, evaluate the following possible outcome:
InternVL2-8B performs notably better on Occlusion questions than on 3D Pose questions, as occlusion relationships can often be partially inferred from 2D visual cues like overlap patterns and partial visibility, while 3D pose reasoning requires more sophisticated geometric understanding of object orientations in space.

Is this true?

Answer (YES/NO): NO